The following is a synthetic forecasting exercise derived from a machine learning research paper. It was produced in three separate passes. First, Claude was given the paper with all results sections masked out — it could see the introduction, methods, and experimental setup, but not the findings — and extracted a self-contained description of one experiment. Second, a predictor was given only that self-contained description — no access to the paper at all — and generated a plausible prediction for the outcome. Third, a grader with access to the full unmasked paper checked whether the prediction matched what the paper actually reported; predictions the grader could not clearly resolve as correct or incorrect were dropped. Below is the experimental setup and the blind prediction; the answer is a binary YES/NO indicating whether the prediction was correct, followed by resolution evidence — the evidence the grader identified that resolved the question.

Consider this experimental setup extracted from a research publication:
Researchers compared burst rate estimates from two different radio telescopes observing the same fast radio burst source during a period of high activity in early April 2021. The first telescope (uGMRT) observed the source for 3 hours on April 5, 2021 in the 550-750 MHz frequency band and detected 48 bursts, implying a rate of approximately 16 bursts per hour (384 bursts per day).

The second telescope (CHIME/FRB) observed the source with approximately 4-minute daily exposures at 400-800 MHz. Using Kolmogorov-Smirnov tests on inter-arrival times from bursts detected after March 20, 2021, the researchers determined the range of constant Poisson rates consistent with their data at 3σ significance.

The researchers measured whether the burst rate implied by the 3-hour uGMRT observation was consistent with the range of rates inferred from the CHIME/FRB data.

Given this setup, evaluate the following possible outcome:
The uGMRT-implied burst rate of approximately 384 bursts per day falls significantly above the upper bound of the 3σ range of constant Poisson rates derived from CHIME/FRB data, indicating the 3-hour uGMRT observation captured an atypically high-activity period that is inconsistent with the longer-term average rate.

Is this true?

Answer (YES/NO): YES